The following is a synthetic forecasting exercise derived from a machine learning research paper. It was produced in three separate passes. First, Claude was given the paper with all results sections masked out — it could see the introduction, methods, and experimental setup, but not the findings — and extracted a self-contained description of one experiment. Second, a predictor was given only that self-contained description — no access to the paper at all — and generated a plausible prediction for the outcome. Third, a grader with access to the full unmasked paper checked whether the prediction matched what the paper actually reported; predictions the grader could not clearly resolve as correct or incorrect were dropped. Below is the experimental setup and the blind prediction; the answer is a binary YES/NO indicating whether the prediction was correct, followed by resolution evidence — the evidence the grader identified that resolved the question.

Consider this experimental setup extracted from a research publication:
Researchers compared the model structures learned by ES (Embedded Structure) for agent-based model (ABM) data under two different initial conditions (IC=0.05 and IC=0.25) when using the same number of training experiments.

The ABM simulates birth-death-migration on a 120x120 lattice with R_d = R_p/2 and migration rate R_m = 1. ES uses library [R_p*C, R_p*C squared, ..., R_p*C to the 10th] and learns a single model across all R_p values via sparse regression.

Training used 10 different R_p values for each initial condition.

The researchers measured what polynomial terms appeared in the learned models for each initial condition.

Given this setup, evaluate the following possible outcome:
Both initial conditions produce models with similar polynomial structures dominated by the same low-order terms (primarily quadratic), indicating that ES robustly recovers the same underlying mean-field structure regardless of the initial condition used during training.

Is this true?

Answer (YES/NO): NO